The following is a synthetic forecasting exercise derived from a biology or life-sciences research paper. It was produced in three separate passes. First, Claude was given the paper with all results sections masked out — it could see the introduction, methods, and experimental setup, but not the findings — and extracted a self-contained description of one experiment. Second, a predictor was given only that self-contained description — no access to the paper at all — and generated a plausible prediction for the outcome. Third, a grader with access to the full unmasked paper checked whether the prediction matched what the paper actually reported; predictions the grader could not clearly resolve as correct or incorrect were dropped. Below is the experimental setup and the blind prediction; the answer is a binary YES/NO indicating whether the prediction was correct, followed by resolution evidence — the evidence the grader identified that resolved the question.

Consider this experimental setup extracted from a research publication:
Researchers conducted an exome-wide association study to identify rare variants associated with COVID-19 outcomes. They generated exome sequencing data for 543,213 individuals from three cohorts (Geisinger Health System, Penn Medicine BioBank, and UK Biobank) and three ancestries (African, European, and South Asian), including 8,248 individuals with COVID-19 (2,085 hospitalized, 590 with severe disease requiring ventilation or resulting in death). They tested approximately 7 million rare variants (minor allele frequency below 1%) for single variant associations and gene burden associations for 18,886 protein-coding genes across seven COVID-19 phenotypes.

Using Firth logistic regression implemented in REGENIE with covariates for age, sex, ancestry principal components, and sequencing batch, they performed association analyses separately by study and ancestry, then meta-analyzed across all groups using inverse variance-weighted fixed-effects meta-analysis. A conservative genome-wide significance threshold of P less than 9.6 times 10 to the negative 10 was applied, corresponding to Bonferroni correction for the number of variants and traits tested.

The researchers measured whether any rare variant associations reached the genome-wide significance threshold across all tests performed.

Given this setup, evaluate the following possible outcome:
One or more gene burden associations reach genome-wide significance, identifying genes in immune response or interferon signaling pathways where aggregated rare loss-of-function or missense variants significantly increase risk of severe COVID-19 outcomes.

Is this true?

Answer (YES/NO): NO